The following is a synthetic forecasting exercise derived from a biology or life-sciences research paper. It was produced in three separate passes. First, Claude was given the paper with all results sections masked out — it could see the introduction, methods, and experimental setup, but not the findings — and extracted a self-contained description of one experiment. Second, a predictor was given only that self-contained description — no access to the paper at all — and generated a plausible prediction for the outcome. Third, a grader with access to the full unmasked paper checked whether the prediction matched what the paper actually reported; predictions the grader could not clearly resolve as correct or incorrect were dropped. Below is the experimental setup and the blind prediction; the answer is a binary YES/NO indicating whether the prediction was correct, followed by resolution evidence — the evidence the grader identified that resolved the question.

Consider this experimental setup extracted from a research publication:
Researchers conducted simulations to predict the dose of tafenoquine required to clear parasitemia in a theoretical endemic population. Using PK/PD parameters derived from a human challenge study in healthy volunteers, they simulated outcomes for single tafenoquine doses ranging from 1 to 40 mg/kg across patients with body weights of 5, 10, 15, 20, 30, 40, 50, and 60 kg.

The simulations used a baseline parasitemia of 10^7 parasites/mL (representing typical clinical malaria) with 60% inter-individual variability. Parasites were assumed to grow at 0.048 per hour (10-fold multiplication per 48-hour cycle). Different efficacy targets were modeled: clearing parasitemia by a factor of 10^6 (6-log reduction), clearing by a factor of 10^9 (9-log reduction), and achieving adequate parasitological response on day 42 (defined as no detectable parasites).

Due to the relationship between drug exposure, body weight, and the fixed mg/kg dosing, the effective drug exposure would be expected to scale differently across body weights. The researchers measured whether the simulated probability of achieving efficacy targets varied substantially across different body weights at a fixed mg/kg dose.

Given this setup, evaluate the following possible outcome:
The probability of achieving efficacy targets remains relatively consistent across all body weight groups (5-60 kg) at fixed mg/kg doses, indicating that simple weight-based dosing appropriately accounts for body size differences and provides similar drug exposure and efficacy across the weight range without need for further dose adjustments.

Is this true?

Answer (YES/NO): NO